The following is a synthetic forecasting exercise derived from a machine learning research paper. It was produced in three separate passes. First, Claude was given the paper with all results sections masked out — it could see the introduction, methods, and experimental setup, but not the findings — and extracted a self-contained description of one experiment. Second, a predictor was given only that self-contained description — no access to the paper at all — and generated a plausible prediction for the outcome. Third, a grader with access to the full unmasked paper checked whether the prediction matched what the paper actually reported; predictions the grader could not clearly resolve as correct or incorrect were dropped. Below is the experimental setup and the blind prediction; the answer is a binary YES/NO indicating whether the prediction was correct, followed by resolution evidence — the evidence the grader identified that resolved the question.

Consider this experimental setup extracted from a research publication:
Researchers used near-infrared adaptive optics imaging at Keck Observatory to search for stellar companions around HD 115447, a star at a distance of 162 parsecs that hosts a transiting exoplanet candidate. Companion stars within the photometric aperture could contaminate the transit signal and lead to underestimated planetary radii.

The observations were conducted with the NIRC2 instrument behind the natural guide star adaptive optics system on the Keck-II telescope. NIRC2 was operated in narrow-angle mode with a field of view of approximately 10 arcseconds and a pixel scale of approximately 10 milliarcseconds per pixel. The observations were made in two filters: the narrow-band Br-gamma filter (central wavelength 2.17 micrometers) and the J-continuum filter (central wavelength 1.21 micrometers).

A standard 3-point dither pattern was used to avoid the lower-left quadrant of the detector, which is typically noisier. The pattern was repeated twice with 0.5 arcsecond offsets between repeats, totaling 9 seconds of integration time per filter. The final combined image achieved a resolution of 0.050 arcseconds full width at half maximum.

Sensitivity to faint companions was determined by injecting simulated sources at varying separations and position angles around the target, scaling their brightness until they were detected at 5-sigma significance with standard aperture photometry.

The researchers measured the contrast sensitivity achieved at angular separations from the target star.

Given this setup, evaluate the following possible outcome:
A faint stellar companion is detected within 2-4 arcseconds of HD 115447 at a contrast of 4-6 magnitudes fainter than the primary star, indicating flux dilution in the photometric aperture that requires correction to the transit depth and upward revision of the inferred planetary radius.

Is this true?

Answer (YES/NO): NO